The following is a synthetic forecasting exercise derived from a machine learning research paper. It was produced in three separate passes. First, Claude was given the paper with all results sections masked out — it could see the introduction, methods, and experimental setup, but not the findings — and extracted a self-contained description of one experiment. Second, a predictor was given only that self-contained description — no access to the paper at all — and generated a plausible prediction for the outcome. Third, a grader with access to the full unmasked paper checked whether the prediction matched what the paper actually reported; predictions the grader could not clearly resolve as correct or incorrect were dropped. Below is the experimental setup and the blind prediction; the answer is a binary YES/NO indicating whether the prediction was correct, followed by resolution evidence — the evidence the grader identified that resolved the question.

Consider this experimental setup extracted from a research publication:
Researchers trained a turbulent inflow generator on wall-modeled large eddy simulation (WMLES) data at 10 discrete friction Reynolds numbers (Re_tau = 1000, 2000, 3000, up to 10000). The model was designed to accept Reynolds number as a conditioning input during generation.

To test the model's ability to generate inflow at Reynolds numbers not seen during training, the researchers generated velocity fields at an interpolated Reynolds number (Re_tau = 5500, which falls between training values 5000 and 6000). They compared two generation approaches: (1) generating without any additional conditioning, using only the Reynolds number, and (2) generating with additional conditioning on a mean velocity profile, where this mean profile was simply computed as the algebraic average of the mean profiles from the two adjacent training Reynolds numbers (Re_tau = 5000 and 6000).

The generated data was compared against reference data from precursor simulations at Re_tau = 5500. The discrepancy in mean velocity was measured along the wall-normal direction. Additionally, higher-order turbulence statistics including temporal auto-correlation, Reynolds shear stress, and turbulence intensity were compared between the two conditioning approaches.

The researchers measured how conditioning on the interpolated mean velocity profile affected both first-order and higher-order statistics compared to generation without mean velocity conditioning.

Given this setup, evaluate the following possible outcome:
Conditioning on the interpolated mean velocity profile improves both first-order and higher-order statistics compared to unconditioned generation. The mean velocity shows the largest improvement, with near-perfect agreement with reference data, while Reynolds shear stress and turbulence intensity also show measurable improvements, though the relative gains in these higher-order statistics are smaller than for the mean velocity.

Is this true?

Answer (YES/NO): NO